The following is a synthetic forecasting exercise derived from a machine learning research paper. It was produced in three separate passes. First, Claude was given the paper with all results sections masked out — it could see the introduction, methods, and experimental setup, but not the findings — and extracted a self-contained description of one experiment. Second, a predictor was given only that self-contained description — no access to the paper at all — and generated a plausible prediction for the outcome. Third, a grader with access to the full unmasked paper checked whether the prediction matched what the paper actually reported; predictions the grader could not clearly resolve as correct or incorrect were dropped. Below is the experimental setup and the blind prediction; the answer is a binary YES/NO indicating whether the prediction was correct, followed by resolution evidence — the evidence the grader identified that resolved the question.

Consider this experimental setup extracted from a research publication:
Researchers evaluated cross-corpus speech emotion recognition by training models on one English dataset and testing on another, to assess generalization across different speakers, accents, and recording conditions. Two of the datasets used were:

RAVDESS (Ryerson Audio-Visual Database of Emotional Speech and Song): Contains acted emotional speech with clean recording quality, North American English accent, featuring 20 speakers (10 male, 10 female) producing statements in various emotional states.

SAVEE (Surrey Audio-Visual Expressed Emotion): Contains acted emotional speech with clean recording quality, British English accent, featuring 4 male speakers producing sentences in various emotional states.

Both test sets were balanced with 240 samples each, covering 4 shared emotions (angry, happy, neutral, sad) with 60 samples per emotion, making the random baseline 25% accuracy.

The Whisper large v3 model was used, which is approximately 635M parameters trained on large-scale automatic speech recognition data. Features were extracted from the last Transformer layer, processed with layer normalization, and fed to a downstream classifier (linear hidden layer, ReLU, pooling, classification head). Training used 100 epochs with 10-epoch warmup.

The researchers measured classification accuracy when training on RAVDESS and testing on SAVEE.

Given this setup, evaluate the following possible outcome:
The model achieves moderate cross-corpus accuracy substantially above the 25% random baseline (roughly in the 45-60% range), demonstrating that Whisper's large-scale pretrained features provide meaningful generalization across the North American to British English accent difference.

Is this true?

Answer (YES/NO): YES